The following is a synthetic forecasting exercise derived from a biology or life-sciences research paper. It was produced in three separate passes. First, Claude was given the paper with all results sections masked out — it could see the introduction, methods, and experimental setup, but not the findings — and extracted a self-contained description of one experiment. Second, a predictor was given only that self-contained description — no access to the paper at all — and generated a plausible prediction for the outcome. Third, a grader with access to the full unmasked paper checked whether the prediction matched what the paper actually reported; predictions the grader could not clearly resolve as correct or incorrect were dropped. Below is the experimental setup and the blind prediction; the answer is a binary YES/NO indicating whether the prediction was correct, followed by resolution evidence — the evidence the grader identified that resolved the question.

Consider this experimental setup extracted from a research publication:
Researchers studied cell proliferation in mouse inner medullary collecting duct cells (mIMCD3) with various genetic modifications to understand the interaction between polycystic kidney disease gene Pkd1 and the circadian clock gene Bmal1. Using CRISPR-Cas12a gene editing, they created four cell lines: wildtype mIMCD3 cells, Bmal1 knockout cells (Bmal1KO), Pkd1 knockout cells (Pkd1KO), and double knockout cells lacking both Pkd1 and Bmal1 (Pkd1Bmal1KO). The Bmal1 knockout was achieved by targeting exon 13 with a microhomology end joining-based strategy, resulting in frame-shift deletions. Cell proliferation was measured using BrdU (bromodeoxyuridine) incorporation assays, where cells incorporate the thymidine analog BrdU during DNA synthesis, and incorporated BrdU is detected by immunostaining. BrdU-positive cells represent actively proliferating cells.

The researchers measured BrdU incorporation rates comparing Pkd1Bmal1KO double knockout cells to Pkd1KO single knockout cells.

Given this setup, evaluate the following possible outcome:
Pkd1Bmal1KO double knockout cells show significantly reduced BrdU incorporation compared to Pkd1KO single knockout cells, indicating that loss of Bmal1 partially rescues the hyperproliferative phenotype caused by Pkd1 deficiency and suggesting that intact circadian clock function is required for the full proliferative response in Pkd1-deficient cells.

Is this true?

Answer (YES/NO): NO